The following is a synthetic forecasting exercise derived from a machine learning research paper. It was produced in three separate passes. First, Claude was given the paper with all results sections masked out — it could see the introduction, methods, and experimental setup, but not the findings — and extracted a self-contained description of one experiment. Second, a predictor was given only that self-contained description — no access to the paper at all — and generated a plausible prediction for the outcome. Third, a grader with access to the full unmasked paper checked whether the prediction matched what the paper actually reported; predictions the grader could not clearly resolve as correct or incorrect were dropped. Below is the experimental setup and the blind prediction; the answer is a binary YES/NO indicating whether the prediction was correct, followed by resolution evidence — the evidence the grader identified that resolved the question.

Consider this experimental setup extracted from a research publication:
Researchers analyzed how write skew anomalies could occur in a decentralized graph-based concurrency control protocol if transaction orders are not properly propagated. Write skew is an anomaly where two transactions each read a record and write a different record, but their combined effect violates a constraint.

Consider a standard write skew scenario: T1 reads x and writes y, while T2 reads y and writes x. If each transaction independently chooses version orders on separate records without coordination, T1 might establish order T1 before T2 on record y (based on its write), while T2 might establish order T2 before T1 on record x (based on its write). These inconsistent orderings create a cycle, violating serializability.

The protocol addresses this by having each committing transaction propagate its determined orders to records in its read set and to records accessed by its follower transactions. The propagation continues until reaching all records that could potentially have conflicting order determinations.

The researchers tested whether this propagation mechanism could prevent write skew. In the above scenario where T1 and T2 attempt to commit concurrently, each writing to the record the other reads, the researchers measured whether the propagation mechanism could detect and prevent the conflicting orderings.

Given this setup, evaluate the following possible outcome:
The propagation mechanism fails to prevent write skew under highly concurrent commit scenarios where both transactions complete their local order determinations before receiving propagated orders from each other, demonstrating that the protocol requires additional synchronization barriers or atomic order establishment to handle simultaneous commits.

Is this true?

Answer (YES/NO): NO